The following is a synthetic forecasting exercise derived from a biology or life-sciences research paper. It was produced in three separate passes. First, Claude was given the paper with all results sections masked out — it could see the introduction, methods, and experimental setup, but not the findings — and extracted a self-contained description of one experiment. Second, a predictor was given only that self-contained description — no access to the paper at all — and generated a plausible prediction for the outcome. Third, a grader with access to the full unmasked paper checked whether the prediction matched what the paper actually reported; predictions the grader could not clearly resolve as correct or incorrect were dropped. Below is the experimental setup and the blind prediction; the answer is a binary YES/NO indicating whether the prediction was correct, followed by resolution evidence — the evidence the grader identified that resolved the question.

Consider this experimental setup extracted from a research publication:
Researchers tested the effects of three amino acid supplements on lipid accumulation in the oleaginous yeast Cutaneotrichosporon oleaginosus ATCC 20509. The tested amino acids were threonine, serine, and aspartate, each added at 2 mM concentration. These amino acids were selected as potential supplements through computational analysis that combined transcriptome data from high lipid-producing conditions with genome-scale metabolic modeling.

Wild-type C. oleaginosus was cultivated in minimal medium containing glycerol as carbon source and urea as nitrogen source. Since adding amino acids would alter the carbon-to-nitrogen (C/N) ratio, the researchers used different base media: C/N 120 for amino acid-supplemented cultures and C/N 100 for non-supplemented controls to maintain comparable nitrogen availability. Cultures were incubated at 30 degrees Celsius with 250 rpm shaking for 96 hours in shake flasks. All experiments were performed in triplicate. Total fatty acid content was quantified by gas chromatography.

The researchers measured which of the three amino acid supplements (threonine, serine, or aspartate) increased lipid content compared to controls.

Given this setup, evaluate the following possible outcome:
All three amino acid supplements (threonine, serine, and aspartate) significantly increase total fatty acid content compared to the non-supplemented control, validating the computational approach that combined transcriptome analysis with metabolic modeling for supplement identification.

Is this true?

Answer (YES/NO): NO